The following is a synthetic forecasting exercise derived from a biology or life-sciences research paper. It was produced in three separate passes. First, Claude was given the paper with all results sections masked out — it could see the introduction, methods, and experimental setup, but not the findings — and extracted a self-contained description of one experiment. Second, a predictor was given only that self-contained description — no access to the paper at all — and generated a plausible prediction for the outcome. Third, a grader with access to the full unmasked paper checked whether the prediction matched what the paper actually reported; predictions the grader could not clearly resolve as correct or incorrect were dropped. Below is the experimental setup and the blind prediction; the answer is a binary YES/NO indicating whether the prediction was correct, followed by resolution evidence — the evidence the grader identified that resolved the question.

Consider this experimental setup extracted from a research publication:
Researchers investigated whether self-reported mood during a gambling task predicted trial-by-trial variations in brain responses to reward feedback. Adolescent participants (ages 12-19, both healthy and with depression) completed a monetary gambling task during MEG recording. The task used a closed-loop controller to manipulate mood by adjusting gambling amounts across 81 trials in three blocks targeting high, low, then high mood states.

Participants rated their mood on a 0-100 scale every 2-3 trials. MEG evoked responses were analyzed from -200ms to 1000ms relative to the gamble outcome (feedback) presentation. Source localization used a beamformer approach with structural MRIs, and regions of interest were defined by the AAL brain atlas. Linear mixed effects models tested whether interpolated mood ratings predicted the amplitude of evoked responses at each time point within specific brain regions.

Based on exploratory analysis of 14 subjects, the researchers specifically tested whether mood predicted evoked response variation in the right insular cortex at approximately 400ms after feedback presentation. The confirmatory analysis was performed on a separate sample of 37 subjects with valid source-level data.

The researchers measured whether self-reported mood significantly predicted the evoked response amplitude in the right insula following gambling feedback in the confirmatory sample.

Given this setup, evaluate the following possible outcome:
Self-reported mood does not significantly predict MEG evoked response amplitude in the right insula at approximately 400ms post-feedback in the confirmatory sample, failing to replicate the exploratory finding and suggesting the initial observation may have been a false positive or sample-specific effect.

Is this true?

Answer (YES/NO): YES